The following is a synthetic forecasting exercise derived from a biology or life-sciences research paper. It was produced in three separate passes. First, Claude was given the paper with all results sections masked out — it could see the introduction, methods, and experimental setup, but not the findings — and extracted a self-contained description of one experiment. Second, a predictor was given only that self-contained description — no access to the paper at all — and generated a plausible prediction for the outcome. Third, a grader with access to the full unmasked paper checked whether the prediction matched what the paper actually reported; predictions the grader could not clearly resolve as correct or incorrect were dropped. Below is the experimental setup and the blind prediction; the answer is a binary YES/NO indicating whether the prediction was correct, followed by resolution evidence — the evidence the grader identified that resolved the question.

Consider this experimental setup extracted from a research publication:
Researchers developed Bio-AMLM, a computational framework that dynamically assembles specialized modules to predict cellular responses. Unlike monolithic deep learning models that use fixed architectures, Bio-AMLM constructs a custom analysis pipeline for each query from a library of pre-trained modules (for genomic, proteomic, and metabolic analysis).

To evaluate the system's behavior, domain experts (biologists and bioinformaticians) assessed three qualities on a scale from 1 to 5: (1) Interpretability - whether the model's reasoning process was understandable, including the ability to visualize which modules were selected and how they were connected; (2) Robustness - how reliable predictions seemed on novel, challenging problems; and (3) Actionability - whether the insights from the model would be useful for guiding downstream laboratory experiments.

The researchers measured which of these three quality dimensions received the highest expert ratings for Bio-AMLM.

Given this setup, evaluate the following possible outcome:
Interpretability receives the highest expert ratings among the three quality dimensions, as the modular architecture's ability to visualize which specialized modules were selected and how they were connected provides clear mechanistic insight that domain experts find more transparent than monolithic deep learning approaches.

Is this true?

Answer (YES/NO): YES